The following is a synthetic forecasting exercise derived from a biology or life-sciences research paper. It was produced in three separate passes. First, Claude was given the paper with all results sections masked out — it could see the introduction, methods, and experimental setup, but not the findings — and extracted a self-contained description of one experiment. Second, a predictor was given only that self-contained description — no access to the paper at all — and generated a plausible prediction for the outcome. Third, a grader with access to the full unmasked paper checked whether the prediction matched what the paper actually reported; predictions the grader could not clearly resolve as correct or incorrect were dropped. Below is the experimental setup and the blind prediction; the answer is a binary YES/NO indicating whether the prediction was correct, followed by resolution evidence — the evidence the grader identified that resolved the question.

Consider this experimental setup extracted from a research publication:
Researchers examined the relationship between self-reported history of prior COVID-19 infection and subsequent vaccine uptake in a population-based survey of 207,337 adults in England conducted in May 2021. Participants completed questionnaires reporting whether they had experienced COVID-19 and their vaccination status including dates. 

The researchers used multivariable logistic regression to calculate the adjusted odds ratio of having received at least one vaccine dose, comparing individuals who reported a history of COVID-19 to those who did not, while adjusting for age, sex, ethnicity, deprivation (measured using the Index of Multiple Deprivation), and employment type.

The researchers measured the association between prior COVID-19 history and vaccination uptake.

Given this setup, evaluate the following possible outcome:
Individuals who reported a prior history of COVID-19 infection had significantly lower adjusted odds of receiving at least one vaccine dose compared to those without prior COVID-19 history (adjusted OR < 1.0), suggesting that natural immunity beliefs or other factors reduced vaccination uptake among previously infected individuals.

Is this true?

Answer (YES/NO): YES